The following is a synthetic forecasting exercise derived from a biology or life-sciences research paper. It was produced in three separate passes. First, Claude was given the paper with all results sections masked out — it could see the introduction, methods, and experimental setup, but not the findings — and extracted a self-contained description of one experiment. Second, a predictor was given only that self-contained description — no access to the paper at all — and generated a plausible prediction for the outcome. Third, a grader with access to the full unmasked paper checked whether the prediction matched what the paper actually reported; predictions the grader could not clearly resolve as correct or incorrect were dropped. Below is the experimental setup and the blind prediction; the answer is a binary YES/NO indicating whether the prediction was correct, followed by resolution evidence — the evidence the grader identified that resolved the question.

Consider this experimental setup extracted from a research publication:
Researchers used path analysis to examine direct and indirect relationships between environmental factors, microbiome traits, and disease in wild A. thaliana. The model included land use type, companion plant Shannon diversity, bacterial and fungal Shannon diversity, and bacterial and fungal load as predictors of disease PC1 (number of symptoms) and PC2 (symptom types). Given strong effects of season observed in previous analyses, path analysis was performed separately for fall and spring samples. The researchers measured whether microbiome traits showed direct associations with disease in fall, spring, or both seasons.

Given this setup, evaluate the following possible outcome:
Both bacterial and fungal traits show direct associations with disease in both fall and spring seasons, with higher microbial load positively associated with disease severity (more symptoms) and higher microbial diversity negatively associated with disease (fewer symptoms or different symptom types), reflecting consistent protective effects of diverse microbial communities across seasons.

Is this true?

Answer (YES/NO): NO